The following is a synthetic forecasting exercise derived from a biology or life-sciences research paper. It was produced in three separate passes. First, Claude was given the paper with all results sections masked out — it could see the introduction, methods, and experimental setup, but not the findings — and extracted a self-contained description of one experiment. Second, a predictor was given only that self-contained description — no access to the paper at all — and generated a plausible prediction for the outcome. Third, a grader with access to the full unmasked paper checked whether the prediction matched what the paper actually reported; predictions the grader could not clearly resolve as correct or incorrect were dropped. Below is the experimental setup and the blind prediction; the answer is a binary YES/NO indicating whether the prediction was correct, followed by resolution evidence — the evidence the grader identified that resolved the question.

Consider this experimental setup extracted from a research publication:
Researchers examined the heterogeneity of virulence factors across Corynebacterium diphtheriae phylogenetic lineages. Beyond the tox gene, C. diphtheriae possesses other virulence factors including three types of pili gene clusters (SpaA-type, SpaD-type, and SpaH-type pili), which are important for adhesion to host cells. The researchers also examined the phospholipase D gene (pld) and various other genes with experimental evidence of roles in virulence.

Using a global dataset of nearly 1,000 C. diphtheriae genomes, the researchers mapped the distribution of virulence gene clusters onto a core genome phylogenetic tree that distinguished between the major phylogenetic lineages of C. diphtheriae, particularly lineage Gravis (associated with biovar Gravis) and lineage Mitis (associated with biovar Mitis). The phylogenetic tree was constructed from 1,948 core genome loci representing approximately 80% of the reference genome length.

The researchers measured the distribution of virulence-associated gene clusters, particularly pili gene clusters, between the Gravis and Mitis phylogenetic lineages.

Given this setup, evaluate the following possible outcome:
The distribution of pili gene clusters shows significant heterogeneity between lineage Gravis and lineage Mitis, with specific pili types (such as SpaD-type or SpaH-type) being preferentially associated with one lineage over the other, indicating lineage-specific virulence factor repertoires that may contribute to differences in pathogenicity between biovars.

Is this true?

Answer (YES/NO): YES